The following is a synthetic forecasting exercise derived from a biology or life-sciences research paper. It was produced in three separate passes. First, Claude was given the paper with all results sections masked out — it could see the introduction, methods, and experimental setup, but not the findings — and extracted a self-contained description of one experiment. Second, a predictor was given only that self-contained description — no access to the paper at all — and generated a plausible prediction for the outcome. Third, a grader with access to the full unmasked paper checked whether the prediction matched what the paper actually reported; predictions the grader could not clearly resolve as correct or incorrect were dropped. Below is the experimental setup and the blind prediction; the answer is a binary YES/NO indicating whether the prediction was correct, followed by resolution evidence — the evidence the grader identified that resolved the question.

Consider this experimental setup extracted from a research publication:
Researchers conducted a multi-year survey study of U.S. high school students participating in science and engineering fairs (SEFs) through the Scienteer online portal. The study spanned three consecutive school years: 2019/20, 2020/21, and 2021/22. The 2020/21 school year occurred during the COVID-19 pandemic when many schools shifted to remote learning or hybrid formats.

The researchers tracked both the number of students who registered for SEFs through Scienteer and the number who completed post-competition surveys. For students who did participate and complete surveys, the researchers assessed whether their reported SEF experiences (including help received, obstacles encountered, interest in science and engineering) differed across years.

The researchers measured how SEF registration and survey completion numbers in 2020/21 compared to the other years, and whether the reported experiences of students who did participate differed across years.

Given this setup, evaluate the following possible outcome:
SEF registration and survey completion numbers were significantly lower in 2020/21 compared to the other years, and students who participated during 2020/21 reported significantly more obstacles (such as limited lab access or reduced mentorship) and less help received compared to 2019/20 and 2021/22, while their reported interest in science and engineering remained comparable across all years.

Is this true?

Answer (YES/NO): NO